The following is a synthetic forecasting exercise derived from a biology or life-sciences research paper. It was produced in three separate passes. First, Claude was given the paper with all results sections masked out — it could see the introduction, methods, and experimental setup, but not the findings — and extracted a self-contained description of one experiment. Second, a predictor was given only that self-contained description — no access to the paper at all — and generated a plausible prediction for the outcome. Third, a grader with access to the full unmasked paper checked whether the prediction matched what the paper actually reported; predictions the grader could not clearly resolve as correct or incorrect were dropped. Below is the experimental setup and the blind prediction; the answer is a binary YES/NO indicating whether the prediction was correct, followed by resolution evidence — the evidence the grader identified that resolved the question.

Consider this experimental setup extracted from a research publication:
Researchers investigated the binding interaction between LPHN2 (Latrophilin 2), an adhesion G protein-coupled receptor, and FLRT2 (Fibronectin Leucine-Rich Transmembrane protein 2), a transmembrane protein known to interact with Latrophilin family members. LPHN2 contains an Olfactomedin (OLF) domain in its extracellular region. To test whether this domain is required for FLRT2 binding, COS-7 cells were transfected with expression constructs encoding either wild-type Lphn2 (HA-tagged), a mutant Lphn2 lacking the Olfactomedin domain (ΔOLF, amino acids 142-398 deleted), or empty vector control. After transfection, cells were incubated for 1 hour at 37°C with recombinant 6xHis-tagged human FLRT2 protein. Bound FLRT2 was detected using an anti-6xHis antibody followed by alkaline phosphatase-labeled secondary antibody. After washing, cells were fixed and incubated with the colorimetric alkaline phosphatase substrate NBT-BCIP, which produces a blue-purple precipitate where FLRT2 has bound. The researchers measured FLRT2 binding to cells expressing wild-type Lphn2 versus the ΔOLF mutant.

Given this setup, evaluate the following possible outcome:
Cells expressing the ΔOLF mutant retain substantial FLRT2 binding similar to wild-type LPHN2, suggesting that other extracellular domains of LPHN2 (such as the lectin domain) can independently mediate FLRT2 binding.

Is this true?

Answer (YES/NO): NO